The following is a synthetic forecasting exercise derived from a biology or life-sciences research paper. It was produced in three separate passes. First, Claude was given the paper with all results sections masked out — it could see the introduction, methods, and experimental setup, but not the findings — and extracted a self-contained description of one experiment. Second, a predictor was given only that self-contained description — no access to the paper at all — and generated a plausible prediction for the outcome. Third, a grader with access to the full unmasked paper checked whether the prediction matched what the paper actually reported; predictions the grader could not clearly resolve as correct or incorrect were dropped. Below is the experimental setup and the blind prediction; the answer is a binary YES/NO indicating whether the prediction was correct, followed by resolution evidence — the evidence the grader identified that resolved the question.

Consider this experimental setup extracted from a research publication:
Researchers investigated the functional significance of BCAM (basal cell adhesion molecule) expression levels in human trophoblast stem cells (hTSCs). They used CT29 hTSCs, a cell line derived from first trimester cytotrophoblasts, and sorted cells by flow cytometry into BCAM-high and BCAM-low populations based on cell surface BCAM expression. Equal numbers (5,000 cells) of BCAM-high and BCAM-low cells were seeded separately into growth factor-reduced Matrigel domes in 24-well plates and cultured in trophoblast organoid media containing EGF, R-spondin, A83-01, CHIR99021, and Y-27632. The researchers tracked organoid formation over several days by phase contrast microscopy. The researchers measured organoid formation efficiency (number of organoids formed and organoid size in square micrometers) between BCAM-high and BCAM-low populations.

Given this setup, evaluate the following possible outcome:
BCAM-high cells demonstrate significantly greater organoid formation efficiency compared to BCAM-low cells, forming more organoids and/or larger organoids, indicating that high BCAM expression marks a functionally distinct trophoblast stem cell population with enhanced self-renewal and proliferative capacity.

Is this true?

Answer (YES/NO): NO